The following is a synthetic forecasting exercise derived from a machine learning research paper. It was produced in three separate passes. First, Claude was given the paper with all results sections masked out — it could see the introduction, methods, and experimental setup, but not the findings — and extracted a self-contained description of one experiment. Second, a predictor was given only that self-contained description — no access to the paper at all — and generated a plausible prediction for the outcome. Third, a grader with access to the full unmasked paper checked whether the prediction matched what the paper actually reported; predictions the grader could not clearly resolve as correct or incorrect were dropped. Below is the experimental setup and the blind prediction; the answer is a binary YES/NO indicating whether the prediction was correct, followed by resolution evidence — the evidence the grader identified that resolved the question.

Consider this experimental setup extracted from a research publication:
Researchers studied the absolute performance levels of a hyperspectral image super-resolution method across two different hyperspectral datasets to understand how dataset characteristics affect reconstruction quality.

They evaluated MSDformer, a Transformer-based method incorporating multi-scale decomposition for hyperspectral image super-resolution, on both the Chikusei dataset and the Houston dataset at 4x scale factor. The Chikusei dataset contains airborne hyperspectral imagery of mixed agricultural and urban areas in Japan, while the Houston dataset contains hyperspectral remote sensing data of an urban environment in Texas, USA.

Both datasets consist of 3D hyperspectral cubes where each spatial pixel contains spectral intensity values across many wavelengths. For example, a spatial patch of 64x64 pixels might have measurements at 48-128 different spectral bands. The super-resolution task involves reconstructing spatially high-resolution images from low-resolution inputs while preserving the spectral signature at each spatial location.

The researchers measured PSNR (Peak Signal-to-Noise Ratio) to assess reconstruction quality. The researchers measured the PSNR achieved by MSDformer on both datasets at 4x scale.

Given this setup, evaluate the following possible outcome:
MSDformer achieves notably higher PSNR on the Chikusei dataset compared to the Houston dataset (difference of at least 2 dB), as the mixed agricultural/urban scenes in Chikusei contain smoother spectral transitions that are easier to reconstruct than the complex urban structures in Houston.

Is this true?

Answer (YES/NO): NO